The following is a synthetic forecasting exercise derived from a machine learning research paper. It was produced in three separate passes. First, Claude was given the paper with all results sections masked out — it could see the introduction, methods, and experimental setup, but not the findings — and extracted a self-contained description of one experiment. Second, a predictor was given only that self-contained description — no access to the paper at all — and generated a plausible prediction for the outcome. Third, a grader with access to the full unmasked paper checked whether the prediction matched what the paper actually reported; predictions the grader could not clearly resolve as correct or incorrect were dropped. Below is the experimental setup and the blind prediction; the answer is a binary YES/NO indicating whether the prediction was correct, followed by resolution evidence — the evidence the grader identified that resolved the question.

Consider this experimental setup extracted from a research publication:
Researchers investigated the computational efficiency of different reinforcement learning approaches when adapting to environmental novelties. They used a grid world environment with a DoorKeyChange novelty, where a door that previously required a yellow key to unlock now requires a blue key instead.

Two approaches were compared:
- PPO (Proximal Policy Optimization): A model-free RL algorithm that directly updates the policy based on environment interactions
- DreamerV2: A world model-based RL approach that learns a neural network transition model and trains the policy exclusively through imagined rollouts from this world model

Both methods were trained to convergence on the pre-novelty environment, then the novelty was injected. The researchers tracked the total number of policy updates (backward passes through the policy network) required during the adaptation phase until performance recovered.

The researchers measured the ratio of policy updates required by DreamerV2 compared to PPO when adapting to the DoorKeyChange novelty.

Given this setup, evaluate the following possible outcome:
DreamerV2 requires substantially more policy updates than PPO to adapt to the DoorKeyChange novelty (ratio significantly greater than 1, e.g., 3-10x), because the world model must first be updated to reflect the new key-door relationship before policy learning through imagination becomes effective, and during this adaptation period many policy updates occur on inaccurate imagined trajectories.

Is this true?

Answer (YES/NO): YES